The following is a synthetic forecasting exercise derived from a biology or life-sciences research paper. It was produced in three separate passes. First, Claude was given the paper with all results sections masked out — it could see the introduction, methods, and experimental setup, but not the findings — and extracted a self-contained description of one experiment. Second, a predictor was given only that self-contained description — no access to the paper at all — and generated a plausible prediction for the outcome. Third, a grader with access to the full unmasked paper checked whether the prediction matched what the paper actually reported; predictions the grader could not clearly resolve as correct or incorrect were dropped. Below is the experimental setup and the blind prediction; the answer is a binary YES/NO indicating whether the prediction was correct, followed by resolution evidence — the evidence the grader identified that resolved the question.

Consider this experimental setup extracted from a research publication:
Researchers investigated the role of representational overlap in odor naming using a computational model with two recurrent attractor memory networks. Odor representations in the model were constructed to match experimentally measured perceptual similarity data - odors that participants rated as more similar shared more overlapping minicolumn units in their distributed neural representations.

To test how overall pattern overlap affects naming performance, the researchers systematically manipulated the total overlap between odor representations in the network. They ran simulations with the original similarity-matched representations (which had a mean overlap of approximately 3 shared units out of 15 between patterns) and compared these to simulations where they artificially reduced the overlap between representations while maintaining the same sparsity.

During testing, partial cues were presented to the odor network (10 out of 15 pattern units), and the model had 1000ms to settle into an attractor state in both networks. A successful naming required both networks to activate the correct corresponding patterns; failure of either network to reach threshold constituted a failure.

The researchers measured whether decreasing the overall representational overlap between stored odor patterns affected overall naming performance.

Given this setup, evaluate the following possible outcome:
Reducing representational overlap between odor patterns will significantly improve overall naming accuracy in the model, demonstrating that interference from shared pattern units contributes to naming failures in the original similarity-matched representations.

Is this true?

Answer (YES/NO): YES